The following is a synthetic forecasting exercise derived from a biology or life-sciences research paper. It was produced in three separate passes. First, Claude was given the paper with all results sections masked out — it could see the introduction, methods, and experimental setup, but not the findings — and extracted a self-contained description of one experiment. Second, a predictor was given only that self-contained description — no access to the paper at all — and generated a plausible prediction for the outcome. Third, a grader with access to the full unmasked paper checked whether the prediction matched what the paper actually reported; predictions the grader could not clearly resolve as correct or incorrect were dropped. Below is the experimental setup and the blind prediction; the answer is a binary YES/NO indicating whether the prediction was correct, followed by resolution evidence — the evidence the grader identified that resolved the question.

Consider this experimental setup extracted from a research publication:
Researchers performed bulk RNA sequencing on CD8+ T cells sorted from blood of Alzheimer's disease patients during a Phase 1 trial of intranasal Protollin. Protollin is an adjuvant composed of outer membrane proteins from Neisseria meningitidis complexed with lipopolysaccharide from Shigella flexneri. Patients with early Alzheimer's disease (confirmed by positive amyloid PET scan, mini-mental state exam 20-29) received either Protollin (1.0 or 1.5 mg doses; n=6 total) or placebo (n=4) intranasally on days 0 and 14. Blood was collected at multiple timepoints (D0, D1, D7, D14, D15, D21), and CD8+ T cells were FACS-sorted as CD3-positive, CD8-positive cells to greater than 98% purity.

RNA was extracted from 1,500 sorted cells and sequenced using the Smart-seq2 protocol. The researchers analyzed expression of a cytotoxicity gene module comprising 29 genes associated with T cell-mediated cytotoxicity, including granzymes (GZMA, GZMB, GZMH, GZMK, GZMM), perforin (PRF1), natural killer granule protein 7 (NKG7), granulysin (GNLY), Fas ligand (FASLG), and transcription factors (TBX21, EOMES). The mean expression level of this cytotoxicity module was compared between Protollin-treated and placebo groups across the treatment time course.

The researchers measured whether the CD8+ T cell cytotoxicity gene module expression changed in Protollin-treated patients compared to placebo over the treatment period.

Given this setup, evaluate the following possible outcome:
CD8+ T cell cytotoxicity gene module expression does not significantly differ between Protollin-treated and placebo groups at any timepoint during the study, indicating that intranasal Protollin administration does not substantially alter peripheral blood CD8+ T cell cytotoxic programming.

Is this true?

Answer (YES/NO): NO